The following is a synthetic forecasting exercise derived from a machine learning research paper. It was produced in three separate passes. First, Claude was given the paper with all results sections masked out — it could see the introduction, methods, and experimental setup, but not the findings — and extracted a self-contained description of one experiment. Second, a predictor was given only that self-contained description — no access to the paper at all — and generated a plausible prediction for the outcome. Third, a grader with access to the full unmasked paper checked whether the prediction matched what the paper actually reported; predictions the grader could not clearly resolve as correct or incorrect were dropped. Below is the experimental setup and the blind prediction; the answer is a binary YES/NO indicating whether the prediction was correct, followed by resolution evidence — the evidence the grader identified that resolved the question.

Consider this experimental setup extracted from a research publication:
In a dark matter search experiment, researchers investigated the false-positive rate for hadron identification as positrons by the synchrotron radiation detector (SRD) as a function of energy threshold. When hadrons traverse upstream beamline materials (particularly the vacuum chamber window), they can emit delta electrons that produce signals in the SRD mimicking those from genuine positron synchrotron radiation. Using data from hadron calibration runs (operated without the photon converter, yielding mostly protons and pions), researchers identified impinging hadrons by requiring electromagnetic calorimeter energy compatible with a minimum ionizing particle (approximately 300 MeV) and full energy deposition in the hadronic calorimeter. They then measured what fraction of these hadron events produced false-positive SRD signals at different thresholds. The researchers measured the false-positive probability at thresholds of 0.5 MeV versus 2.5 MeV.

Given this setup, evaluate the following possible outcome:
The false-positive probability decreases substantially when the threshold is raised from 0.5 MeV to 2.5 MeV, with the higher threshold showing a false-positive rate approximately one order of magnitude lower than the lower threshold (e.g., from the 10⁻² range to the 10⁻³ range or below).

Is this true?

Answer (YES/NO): NO